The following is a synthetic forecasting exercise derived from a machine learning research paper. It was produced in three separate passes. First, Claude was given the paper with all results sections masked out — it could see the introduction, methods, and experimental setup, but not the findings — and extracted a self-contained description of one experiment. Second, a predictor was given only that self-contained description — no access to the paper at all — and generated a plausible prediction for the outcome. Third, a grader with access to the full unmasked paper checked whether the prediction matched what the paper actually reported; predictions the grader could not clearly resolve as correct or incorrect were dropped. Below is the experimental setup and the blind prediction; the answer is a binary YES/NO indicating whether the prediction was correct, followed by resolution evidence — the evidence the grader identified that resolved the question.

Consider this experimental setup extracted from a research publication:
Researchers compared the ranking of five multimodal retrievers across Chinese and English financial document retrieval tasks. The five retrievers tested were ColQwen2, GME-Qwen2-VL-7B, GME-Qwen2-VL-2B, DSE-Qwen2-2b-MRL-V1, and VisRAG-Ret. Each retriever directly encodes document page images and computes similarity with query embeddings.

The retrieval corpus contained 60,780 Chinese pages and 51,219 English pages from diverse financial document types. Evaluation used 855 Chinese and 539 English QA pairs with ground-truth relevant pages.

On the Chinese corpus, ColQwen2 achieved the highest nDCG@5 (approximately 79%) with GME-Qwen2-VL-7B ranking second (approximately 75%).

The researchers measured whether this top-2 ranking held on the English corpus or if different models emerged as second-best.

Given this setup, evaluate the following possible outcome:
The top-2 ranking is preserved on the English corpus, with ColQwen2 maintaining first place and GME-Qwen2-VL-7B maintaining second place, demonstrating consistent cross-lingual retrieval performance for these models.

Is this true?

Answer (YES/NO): NO